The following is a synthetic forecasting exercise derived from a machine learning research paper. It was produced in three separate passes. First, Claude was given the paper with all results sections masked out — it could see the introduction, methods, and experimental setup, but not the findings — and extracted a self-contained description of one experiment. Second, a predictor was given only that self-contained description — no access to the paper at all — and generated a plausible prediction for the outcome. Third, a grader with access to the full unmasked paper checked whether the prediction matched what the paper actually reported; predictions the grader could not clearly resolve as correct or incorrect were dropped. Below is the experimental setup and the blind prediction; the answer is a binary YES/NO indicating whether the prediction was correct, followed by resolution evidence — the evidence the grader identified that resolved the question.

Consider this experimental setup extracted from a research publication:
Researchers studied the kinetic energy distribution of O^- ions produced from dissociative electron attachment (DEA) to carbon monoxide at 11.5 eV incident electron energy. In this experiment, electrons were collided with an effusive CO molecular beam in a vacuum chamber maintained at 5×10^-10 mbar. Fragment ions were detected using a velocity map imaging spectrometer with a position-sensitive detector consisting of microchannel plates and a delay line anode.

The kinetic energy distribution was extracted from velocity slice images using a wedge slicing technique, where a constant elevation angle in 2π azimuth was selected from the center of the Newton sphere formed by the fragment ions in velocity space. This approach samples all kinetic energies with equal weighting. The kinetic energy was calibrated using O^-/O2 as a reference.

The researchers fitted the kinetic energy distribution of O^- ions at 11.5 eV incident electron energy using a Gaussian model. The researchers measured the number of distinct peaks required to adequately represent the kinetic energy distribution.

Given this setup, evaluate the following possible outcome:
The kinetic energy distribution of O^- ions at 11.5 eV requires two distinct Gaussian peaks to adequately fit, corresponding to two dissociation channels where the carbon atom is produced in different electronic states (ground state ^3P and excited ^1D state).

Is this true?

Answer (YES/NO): NO